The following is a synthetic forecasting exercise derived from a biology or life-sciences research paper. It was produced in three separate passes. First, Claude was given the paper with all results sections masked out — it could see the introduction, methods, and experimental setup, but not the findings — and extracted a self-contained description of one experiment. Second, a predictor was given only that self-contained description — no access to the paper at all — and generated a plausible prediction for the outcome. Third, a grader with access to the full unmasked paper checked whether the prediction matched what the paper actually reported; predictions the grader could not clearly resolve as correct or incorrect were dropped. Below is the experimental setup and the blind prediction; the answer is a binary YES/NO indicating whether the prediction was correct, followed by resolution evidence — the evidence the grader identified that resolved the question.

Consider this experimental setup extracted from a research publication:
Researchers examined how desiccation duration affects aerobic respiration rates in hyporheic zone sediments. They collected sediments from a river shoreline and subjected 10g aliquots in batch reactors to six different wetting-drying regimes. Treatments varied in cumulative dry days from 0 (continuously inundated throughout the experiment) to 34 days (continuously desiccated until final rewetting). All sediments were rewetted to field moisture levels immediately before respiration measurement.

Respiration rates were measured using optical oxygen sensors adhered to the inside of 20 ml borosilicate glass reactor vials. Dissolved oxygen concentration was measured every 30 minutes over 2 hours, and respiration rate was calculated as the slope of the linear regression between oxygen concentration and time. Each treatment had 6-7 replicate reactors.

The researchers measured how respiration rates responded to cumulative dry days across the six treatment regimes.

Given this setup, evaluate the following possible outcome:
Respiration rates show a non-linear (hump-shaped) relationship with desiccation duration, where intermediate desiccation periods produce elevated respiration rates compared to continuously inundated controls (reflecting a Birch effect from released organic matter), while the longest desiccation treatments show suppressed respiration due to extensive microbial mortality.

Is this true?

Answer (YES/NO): NO